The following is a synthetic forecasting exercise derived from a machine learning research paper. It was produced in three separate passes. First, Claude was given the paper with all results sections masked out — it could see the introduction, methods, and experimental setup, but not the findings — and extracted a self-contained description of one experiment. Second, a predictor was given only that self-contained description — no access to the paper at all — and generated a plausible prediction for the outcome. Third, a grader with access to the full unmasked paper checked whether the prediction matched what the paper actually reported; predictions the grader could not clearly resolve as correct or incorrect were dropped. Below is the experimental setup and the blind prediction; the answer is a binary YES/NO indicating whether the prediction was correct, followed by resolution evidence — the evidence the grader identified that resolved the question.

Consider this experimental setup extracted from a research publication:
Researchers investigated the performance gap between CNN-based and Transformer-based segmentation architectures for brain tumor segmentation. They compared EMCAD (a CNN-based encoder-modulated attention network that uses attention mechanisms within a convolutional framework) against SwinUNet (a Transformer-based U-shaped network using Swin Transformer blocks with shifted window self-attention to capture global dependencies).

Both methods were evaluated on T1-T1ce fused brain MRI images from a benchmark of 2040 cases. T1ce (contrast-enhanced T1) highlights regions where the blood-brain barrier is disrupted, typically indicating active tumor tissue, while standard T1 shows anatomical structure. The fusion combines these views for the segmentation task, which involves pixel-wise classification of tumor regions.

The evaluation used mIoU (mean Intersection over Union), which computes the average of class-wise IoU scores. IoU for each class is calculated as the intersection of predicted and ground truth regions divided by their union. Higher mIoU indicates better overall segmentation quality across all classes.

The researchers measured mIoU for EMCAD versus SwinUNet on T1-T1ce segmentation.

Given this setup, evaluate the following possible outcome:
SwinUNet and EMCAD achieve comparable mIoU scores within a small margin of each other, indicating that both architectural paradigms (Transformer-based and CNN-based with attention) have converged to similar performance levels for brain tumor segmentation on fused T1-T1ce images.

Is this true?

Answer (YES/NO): NO